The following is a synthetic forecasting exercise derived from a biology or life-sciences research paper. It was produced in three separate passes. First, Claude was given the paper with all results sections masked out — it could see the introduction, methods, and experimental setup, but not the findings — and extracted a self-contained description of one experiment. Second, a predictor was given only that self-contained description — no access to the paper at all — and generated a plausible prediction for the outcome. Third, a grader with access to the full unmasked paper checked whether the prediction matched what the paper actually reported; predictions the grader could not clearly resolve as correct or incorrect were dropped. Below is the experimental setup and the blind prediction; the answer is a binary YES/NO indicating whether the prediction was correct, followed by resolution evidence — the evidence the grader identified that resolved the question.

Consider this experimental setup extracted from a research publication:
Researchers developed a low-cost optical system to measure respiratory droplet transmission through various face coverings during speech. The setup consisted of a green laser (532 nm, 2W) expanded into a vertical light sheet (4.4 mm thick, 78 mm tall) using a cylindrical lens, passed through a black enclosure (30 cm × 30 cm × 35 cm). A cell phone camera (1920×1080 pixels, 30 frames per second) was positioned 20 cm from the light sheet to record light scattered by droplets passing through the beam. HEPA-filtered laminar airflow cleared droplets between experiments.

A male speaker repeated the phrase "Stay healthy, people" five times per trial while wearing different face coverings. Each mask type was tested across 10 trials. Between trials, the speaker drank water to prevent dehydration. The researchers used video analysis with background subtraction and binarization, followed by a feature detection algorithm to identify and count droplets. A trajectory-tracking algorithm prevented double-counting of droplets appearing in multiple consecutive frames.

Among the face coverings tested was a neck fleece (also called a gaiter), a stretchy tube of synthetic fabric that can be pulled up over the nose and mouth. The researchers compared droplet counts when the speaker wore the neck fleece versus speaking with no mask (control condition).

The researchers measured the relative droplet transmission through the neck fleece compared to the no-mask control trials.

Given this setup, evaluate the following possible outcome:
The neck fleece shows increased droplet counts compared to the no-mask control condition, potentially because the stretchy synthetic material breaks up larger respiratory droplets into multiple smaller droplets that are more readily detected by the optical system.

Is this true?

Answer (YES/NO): YES